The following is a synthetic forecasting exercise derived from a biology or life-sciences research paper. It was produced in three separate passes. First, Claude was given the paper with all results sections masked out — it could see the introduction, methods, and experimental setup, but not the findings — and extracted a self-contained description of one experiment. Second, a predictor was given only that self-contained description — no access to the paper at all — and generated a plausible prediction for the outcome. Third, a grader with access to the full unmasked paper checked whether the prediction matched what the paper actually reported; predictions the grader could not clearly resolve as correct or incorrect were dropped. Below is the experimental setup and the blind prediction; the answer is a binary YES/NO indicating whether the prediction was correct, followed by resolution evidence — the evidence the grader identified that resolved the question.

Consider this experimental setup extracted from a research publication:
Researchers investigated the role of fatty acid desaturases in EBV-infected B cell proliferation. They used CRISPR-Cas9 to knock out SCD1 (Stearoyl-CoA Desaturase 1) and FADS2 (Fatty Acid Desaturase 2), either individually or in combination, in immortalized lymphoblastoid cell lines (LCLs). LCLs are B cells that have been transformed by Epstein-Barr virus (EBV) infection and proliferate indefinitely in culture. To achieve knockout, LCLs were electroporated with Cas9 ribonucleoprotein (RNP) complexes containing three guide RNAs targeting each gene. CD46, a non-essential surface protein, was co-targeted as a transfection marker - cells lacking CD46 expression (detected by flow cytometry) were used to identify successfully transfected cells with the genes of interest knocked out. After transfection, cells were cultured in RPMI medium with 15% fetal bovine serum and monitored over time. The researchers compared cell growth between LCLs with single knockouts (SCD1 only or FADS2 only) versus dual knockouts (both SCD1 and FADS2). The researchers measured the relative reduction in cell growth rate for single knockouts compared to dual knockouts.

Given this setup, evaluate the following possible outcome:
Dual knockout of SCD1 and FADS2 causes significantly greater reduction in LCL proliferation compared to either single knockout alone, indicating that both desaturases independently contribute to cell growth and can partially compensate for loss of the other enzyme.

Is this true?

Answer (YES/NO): NO